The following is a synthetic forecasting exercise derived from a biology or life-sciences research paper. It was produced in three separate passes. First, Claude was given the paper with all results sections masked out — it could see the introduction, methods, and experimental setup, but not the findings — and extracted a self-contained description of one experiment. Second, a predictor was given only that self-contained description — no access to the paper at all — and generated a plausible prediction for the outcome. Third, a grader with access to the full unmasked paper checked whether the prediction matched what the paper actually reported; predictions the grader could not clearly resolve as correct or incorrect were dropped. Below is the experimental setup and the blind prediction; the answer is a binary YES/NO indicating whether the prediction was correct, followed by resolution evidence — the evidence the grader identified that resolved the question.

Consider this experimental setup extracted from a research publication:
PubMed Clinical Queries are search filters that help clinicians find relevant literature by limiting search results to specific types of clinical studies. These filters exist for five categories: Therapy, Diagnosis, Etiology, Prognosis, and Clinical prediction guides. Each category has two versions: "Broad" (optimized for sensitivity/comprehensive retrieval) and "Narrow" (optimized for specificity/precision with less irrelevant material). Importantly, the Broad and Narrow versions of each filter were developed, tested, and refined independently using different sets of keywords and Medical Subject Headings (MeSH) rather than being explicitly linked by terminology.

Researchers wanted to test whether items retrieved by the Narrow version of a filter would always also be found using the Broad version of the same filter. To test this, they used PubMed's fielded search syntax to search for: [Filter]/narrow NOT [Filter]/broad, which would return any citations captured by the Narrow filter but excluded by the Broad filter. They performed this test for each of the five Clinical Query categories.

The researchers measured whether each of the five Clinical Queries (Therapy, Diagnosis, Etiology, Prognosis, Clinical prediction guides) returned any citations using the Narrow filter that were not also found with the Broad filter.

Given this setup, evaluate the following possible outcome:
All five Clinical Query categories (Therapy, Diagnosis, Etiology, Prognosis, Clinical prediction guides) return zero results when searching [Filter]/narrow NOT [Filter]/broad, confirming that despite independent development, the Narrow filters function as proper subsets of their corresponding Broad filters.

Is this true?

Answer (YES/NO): NO